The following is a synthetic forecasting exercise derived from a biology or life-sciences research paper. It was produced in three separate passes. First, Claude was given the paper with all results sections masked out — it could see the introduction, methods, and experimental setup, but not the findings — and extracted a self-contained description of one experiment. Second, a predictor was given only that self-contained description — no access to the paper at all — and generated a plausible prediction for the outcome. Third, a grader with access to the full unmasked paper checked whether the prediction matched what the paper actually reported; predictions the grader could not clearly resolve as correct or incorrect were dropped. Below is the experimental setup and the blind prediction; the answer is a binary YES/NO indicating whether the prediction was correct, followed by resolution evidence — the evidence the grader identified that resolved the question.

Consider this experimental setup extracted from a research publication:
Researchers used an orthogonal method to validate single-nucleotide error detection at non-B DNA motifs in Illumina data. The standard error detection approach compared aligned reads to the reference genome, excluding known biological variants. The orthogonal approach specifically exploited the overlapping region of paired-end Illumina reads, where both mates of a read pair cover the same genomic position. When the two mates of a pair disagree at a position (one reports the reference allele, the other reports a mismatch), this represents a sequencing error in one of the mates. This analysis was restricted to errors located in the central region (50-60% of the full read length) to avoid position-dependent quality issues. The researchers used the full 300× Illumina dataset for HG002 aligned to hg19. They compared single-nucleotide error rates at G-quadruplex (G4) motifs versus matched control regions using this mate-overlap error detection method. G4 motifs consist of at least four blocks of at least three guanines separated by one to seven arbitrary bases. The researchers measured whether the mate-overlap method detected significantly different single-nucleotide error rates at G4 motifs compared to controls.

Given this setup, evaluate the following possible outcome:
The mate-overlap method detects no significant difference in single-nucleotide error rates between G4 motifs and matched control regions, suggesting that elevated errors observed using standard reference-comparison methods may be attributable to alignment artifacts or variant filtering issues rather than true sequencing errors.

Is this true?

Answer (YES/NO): NO